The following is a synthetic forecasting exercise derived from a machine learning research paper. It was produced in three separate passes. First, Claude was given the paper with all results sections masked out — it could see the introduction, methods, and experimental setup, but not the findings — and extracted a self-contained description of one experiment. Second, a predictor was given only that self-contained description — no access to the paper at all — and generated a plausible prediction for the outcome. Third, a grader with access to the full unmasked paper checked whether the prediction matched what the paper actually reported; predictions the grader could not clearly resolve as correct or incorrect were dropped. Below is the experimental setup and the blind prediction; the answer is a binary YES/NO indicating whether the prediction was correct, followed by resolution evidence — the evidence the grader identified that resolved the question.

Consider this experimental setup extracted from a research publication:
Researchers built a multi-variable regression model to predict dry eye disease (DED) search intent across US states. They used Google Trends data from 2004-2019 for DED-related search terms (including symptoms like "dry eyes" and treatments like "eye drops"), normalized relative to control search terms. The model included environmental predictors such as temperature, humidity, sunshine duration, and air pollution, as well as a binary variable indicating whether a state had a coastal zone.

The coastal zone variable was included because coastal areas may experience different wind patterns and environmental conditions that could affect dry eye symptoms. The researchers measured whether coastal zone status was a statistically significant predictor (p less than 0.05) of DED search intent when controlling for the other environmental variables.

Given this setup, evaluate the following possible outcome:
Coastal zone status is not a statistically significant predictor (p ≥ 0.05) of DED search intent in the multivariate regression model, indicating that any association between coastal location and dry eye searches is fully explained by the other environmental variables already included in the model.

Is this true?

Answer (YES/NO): NO